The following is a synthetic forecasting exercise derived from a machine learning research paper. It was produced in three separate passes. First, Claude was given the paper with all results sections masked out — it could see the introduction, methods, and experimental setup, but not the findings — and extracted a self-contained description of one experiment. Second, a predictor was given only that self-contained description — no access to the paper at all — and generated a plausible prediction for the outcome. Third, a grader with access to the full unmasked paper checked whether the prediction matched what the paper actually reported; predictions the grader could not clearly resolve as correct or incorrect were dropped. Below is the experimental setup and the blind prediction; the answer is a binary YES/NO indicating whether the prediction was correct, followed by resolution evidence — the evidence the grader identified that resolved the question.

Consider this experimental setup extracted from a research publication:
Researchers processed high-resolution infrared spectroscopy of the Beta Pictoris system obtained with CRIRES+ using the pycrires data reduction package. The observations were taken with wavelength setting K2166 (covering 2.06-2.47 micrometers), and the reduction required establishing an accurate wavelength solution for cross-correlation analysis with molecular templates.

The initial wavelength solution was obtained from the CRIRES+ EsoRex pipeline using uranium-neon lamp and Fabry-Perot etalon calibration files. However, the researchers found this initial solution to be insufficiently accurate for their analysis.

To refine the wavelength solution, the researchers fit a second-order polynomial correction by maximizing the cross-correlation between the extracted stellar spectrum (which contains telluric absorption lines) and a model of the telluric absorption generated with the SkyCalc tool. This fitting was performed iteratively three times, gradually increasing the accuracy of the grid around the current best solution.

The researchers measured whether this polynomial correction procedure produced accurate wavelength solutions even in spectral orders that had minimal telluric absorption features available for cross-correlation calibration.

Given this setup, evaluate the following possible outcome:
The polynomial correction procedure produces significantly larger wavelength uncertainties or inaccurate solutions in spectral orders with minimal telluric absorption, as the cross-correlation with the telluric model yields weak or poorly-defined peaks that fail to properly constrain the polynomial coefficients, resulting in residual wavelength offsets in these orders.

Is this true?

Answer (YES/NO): NO